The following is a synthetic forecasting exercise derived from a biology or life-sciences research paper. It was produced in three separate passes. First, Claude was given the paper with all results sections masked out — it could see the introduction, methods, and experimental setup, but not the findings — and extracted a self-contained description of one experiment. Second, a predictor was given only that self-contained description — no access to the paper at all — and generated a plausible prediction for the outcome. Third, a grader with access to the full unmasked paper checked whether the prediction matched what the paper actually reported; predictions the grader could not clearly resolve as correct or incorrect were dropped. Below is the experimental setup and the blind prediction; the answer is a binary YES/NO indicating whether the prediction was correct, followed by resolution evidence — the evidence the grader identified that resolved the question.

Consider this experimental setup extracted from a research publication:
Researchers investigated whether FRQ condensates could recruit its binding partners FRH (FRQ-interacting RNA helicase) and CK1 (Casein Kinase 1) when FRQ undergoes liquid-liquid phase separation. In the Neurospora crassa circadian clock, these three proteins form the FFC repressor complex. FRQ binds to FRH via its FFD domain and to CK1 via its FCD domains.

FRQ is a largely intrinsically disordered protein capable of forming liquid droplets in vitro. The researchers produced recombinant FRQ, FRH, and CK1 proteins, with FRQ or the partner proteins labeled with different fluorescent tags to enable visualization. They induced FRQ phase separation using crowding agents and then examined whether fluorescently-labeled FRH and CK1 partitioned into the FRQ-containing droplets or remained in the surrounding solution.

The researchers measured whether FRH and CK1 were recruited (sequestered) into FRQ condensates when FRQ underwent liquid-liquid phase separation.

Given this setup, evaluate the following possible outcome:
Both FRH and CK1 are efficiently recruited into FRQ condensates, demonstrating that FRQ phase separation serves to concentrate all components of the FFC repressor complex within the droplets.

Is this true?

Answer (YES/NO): YES